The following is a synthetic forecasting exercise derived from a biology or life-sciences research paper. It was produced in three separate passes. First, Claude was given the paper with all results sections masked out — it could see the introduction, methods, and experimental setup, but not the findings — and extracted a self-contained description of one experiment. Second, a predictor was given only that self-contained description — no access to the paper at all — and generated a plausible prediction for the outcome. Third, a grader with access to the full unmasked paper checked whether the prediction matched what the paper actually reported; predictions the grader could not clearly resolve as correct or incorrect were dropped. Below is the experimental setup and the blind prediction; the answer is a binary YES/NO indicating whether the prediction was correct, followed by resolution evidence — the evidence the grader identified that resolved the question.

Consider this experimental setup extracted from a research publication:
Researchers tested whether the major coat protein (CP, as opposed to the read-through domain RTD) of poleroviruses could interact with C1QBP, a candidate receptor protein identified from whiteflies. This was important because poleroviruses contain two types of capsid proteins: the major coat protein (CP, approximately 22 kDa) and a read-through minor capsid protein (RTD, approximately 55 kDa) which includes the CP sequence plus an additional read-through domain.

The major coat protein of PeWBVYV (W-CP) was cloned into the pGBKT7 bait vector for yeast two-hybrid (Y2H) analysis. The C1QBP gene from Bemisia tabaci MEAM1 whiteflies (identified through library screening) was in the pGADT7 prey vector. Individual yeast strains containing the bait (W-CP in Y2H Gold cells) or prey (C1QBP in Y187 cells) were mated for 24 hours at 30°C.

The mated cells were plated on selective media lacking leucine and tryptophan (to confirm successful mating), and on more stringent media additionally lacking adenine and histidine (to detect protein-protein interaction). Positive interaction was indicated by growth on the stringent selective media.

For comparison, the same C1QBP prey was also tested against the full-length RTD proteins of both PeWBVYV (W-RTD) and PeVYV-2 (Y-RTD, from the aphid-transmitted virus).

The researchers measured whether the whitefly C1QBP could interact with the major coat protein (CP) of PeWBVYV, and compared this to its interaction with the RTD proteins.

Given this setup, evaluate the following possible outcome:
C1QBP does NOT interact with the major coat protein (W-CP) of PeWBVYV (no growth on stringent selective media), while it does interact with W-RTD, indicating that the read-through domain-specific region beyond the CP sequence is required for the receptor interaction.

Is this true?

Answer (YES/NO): NO